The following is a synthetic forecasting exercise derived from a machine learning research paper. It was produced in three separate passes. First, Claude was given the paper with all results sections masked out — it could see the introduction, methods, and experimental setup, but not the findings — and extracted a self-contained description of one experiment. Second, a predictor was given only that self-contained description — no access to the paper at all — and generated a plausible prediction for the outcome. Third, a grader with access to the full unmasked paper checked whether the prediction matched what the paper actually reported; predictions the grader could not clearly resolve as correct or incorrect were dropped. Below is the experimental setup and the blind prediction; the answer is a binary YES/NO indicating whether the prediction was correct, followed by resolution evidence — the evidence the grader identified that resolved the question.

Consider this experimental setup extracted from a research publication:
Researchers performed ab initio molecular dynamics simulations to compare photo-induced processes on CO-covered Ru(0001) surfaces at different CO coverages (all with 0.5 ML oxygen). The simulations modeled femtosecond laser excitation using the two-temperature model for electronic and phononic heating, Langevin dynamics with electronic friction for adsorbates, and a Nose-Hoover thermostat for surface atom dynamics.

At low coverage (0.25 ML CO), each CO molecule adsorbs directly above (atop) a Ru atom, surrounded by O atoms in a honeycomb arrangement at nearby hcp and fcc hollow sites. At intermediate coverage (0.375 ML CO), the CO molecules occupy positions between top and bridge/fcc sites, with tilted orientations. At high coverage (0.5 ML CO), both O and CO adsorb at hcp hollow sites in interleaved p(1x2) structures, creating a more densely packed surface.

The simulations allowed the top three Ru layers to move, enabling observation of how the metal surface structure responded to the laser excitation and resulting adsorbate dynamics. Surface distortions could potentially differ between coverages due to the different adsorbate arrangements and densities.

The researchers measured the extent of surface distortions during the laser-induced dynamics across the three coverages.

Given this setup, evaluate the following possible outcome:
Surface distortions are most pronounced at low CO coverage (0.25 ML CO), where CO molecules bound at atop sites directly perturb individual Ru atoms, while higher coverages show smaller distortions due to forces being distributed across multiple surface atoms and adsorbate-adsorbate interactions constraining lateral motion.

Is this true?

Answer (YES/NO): NO